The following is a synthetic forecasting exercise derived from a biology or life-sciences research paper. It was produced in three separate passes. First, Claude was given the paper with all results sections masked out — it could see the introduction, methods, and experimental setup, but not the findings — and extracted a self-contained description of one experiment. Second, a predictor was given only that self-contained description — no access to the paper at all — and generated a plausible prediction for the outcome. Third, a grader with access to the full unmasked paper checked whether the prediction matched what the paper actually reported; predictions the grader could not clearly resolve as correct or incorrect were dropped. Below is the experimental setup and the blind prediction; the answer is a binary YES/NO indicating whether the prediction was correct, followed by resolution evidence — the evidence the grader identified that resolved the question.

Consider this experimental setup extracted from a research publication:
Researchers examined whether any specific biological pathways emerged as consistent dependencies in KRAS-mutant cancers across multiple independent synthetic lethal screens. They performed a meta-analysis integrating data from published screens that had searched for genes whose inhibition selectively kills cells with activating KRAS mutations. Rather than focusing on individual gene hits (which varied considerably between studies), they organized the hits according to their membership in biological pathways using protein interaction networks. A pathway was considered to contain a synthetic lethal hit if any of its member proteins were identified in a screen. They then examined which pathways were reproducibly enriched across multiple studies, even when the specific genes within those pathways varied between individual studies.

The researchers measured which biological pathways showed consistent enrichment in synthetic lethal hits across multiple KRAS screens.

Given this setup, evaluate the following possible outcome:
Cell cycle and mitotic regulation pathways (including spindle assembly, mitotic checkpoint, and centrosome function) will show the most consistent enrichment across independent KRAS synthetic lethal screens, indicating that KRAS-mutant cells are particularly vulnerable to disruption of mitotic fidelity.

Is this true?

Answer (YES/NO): NO